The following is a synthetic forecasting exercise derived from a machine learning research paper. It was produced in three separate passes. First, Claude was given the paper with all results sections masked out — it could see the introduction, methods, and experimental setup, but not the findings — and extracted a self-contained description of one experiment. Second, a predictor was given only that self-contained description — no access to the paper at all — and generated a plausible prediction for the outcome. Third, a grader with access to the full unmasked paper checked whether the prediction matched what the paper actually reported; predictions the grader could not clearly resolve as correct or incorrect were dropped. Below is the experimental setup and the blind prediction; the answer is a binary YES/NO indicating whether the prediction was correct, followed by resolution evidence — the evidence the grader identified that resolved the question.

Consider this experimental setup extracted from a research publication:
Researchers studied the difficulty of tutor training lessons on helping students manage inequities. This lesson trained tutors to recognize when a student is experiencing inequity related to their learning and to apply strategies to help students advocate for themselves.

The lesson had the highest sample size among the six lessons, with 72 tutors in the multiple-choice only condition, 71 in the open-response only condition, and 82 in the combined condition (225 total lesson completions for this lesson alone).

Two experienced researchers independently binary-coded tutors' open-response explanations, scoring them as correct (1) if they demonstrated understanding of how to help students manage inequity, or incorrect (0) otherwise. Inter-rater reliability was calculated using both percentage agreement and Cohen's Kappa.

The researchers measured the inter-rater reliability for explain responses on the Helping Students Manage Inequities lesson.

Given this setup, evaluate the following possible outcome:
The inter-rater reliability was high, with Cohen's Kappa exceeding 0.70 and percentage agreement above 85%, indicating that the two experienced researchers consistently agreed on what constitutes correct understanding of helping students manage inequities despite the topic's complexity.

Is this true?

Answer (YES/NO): YES